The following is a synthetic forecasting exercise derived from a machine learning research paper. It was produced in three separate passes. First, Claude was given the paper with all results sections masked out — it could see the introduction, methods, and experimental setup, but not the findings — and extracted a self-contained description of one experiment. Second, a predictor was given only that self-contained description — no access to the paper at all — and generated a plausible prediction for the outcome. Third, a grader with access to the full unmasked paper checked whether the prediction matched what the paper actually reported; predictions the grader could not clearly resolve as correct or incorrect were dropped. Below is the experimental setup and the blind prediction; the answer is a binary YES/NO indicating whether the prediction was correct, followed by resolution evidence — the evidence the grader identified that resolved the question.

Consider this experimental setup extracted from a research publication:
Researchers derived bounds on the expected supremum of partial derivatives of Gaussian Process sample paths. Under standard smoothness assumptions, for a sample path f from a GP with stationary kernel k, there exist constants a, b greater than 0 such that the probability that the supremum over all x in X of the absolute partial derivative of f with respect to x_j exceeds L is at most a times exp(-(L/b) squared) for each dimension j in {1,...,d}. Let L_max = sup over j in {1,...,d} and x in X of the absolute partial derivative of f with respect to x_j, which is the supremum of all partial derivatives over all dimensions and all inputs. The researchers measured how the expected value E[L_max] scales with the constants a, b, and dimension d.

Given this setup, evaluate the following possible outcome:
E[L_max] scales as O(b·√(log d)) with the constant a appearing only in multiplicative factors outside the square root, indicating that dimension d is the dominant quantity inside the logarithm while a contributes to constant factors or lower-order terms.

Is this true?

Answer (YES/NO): NO